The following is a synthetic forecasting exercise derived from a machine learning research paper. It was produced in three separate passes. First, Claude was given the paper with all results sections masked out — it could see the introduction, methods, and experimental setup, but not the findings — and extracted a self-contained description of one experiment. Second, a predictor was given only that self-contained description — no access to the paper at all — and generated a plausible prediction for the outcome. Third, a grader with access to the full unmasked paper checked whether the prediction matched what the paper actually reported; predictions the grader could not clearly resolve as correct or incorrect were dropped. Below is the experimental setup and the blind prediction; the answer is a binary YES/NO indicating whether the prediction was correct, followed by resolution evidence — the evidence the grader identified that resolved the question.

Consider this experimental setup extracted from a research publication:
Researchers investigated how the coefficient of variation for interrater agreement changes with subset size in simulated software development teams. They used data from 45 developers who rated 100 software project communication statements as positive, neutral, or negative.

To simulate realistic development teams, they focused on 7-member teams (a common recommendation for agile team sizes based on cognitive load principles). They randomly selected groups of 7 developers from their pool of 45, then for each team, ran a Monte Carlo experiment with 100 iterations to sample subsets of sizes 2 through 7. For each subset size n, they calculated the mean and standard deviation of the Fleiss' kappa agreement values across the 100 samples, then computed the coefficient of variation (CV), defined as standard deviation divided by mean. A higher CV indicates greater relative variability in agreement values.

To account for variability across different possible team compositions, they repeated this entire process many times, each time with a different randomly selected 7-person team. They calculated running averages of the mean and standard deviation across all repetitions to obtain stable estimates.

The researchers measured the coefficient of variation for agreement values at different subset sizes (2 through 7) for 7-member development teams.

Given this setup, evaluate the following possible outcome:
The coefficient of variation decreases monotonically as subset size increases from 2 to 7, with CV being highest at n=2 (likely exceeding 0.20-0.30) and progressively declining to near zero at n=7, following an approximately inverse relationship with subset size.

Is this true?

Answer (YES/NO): NO